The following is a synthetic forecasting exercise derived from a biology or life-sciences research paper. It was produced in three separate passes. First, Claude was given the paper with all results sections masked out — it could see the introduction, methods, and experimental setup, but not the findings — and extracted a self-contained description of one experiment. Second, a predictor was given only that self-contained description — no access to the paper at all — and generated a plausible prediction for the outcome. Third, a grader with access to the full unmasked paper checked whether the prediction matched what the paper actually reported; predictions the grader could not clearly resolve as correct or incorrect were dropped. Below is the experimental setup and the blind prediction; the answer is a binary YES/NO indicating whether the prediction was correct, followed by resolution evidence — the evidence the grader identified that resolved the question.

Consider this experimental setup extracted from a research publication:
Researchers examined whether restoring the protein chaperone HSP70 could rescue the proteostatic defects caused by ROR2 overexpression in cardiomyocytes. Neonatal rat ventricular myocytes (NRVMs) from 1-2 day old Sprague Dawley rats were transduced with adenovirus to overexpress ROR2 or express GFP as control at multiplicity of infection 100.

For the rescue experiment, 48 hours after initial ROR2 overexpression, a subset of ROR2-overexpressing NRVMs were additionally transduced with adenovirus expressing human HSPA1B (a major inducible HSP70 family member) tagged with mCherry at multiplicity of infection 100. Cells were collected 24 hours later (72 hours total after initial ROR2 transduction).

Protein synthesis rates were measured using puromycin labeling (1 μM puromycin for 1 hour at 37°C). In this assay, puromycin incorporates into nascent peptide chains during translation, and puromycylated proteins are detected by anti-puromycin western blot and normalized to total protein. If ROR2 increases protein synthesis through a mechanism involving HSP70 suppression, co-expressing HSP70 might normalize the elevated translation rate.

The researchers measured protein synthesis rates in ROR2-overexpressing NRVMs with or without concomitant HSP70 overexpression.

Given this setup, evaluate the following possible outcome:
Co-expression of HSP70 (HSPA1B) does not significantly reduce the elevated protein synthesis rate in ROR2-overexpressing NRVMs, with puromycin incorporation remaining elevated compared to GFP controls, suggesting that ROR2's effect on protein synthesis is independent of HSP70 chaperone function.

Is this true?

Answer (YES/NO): YES